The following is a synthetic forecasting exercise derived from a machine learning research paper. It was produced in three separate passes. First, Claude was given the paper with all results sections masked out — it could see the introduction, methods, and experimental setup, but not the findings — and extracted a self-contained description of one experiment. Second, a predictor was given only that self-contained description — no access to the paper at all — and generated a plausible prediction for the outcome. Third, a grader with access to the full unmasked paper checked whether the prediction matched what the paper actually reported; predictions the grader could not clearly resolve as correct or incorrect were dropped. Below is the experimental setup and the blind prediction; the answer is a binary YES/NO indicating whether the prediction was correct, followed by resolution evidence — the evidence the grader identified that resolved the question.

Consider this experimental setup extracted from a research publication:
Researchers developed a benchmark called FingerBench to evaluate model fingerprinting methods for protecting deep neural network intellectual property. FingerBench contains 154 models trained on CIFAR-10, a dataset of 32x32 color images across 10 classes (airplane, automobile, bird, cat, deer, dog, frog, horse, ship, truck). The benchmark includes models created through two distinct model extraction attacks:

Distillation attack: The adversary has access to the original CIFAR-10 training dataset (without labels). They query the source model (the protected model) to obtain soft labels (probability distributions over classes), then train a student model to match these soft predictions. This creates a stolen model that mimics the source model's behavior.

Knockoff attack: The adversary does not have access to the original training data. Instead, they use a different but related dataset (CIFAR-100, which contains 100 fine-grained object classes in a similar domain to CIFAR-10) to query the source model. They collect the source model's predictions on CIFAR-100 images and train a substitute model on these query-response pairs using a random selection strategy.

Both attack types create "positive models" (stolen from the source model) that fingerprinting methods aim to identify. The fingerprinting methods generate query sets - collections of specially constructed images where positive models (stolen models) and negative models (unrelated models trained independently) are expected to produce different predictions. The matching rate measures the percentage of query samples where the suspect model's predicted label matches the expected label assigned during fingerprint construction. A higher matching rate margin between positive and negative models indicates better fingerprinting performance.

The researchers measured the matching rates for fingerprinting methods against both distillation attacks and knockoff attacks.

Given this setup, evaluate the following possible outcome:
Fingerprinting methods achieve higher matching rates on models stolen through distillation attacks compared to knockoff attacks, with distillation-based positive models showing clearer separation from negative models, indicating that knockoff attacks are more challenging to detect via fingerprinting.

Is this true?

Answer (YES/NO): NO